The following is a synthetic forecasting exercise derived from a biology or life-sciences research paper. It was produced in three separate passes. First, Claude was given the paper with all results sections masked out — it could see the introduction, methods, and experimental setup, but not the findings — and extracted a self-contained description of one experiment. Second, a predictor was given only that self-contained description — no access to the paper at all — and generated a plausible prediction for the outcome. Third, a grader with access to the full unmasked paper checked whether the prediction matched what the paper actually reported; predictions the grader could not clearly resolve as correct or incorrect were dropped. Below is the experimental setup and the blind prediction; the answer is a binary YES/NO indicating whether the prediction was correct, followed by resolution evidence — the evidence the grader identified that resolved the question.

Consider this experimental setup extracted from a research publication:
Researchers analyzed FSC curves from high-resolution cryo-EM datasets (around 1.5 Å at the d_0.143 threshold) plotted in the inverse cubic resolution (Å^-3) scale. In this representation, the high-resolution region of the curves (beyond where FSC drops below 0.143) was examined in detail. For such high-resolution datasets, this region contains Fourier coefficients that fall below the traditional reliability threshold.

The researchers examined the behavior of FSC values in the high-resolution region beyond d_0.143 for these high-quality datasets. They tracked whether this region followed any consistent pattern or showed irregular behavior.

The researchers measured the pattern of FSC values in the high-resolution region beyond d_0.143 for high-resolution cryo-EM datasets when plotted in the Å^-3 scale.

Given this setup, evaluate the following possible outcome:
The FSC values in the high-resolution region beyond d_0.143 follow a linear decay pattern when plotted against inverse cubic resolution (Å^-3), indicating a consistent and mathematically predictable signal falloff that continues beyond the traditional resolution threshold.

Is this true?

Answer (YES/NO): NO